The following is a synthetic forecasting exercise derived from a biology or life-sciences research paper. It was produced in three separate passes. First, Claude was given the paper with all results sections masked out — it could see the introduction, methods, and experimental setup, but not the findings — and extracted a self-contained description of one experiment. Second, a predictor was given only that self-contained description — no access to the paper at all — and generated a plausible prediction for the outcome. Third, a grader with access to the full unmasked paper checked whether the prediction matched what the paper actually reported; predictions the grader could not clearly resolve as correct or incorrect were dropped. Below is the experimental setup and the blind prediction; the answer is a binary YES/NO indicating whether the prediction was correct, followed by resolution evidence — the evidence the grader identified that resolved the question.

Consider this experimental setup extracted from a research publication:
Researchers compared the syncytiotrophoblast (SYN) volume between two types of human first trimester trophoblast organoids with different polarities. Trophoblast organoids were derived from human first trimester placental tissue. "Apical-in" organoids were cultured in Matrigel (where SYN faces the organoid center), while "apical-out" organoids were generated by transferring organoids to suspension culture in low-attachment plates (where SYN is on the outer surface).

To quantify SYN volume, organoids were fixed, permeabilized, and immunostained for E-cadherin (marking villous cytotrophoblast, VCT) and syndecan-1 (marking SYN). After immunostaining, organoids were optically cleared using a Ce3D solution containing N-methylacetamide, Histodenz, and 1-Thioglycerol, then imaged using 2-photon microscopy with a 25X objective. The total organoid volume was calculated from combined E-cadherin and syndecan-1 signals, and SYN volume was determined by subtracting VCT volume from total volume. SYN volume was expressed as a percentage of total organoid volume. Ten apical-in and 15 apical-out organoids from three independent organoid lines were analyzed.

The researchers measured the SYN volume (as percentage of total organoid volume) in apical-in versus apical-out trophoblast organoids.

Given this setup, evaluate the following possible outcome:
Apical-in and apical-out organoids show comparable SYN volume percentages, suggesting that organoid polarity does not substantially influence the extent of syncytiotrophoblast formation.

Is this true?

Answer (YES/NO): NO